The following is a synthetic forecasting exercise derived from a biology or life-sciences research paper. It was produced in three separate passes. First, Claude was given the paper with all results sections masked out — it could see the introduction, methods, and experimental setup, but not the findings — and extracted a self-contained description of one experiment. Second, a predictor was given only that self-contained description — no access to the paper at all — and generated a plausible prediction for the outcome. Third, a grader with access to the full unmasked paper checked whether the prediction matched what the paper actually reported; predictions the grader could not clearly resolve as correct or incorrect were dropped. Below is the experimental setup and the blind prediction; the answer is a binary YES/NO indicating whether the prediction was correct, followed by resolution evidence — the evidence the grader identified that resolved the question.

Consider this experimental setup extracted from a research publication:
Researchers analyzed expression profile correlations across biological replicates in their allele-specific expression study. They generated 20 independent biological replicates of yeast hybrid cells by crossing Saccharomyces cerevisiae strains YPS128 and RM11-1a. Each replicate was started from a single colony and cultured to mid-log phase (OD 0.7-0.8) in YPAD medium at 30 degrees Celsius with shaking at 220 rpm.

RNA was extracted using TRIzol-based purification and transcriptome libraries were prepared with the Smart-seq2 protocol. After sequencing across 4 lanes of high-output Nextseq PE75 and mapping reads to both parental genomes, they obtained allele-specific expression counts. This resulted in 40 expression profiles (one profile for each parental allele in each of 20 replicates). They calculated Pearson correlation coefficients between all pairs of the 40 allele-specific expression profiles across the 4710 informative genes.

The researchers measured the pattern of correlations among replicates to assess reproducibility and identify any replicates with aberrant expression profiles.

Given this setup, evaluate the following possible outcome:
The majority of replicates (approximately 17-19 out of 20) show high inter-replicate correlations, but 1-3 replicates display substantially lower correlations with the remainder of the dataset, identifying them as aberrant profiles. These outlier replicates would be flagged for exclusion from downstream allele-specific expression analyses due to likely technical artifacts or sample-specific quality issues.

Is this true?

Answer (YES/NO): YES